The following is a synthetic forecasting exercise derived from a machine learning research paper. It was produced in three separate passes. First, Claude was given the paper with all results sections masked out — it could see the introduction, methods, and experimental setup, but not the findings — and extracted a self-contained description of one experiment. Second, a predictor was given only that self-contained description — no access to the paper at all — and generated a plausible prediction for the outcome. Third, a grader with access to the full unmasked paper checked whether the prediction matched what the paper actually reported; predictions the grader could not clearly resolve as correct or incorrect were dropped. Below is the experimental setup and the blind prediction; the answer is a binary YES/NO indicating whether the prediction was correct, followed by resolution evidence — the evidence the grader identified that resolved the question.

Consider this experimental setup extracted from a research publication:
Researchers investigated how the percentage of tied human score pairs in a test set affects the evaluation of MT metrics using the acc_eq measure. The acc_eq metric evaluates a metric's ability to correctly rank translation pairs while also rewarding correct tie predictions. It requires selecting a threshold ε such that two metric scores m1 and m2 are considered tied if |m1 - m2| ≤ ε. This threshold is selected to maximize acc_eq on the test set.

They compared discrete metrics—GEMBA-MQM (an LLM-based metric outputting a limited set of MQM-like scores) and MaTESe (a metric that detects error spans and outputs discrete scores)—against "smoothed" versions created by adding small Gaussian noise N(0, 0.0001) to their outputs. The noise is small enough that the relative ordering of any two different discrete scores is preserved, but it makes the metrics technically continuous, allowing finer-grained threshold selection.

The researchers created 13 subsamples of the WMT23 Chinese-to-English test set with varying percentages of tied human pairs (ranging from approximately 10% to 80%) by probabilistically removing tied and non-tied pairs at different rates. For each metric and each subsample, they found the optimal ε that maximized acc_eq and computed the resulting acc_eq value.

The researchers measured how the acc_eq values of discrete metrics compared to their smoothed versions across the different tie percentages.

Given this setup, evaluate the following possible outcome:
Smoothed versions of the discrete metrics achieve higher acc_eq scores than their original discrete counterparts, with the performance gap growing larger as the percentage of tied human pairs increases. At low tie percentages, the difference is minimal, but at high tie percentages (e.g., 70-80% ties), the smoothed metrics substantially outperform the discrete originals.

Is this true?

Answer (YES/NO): NO